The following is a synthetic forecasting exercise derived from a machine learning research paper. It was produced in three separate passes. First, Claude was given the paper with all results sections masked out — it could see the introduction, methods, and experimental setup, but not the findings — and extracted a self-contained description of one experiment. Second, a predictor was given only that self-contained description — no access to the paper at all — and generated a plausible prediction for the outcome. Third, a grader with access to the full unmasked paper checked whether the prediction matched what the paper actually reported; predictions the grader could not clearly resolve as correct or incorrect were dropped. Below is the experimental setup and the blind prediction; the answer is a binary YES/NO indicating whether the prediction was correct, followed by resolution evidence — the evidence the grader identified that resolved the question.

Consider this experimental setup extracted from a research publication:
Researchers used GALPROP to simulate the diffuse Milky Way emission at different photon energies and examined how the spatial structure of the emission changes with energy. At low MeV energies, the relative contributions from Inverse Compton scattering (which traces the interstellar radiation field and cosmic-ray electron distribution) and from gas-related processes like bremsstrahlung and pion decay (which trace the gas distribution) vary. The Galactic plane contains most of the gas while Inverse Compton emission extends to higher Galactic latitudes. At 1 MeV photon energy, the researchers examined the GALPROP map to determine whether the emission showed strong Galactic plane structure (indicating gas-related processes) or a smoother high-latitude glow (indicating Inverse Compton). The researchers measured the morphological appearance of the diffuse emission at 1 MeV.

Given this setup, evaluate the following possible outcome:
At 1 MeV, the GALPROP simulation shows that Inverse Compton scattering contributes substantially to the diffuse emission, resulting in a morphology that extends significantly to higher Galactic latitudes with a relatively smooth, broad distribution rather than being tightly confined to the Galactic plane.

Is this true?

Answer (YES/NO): YES